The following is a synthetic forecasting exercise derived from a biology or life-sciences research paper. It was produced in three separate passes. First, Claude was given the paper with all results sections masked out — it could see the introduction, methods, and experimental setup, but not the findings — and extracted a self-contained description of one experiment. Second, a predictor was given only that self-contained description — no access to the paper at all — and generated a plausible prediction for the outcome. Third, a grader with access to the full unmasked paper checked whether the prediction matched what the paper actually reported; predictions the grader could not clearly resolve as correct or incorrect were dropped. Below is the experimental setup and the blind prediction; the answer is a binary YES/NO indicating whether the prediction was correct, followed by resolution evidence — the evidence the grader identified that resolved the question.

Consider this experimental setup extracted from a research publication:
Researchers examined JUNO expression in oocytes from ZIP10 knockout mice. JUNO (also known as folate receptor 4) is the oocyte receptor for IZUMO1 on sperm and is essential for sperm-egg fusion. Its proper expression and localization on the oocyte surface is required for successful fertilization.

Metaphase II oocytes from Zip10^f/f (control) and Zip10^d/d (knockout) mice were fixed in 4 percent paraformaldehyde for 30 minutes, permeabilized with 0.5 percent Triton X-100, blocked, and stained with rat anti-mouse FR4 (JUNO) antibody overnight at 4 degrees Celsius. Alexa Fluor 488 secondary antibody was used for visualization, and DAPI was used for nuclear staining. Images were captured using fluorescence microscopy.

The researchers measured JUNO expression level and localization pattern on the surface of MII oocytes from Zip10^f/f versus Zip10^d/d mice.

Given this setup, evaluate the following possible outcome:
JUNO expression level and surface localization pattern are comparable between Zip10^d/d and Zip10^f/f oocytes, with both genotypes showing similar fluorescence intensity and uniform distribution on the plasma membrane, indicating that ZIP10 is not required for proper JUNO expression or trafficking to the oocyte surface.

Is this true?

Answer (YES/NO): YES